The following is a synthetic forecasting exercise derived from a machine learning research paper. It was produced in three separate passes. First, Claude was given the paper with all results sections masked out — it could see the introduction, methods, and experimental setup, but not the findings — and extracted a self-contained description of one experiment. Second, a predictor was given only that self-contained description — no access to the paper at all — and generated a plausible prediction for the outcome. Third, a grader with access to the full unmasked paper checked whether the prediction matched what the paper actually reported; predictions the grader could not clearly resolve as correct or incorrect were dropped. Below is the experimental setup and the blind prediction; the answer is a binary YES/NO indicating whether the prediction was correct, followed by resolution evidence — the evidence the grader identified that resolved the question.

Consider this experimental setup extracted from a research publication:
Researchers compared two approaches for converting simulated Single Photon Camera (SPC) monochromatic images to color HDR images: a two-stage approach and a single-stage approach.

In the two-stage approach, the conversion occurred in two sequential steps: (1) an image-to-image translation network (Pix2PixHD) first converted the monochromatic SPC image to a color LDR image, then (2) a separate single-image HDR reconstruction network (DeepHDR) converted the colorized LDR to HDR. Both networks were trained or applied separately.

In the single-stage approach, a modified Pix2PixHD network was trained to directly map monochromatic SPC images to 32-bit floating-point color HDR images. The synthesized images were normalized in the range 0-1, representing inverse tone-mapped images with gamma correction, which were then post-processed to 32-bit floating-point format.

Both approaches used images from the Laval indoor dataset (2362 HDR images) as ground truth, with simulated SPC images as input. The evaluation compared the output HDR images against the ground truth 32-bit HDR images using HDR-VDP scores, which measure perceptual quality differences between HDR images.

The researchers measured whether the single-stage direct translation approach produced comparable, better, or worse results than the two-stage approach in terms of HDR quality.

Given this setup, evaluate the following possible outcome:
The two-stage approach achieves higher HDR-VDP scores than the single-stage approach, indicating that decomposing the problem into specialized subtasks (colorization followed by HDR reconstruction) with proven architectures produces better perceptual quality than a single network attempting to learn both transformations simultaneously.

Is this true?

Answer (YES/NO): YES